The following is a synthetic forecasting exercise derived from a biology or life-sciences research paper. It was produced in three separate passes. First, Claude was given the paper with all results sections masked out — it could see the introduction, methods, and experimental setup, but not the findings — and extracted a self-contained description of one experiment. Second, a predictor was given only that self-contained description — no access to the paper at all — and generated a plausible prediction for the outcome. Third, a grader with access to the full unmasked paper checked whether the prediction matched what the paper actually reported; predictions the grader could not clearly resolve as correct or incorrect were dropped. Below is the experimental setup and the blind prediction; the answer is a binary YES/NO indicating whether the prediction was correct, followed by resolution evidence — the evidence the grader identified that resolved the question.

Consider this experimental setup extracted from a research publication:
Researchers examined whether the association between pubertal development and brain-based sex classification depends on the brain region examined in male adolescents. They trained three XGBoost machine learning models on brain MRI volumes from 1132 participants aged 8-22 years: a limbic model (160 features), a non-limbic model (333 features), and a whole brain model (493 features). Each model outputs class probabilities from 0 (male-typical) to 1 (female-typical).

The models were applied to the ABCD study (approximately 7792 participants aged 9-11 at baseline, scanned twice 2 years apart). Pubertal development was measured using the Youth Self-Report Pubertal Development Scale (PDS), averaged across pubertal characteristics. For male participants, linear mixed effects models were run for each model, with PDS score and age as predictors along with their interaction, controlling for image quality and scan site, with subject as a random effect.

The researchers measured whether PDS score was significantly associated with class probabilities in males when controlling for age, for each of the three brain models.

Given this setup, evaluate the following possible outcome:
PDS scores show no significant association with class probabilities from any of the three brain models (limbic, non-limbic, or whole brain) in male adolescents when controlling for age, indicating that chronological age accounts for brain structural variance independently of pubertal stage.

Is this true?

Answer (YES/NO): NO